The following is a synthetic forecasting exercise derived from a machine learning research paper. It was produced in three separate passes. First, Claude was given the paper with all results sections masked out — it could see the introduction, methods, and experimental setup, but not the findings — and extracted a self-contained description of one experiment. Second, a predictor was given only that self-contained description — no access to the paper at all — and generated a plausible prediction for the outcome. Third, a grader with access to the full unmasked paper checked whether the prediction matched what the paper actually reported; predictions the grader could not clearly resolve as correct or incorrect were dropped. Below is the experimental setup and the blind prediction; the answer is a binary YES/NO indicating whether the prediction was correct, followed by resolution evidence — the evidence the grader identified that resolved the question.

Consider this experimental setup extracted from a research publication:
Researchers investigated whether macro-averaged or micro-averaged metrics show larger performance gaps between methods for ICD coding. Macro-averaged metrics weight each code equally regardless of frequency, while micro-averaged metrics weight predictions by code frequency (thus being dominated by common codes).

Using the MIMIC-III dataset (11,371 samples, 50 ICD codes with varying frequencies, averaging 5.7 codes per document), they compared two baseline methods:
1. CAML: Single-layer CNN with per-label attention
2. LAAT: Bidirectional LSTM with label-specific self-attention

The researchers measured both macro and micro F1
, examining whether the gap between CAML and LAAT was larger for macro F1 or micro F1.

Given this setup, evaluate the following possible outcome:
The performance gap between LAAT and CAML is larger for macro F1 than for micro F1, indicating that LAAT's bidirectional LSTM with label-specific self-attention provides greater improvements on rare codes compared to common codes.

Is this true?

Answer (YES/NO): YES